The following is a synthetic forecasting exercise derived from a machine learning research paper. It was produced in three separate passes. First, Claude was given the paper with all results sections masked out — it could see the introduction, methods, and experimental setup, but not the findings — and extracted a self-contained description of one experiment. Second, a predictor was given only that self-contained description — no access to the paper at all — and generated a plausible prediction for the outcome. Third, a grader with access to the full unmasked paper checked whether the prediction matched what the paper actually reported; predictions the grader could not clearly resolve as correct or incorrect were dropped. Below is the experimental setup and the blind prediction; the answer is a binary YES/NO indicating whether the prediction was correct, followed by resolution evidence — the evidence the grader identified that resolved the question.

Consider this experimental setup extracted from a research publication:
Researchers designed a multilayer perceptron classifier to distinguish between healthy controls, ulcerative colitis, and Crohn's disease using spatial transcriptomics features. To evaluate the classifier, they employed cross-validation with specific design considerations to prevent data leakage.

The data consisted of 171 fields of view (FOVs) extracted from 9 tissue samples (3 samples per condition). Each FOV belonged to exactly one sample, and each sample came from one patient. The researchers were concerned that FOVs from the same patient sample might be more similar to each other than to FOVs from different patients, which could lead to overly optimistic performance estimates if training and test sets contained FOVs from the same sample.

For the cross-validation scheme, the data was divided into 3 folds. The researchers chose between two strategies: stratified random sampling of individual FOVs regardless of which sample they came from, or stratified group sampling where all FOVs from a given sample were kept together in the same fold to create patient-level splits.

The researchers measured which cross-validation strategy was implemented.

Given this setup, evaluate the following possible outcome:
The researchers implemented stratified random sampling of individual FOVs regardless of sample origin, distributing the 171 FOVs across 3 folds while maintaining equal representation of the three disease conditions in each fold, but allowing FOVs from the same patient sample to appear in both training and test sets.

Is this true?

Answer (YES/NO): NO